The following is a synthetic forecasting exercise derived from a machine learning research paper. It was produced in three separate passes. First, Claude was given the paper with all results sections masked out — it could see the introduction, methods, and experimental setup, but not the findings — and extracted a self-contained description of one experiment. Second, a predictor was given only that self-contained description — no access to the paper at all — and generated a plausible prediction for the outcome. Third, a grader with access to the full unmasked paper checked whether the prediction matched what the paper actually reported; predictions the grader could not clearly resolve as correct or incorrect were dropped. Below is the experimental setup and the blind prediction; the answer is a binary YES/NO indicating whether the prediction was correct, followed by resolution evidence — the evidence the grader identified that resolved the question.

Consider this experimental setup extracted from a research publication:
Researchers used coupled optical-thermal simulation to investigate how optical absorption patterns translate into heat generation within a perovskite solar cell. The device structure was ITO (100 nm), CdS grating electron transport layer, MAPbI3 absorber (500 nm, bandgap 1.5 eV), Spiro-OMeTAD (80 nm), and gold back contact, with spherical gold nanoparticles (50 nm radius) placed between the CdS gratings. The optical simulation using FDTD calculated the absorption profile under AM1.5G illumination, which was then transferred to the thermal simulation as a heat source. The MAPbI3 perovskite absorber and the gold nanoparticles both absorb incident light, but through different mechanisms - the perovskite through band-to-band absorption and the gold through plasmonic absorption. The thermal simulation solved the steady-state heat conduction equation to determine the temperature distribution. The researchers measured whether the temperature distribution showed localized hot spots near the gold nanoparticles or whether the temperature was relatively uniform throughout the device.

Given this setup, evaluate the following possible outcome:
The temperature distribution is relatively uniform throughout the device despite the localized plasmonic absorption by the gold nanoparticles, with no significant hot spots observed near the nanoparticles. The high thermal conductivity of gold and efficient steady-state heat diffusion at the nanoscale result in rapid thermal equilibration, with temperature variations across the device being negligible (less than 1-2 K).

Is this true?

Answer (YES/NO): NO